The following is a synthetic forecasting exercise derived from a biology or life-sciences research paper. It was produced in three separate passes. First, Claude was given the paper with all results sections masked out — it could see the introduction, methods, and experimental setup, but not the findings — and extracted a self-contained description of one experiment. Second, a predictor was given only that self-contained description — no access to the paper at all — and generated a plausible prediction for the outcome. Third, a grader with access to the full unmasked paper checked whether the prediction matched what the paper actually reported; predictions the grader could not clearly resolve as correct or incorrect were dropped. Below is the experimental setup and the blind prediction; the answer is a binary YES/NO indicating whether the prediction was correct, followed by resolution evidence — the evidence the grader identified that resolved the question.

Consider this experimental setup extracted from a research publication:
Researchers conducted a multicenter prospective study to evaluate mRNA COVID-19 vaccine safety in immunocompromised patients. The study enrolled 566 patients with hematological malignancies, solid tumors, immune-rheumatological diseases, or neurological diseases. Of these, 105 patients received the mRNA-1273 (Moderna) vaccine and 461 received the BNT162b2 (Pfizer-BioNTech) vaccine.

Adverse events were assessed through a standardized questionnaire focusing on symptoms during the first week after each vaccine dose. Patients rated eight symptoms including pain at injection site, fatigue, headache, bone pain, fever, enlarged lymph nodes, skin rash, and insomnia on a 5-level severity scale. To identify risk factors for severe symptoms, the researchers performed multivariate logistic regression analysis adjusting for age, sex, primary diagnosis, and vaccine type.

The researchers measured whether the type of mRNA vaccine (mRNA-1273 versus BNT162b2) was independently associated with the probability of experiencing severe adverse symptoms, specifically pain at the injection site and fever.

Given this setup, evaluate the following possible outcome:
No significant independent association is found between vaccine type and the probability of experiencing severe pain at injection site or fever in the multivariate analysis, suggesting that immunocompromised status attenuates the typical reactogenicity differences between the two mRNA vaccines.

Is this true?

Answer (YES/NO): NO